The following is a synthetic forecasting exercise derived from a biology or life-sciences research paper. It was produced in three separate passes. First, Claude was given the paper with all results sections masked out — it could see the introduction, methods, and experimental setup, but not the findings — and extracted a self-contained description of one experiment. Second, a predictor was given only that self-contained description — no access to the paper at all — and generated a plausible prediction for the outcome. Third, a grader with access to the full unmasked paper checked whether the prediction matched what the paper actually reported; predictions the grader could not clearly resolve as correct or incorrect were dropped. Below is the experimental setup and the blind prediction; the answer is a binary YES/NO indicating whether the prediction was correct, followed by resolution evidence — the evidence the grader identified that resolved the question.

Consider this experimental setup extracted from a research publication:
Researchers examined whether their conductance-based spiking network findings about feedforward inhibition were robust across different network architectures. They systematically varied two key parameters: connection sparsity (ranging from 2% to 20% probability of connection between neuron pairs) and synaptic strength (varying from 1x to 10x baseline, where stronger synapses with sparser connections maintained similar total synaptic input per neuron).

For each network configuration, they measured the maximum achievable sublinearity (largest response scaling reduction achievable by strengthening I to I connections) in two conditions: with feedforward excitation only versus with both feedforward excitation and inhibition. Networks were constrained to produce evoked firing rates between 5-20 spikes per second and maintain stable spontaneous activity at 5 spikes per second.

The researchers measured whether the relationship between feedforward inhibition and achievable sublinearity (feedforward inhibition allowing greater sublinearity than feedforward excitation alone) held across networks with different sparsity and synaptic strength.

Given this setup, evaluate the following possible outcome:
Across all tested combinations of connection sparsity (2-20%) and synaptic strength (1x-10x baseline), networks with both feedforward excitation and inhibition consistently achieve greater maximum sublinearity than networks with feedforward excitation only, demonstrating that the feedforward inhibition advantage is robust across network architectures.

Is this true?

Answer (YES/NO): YES